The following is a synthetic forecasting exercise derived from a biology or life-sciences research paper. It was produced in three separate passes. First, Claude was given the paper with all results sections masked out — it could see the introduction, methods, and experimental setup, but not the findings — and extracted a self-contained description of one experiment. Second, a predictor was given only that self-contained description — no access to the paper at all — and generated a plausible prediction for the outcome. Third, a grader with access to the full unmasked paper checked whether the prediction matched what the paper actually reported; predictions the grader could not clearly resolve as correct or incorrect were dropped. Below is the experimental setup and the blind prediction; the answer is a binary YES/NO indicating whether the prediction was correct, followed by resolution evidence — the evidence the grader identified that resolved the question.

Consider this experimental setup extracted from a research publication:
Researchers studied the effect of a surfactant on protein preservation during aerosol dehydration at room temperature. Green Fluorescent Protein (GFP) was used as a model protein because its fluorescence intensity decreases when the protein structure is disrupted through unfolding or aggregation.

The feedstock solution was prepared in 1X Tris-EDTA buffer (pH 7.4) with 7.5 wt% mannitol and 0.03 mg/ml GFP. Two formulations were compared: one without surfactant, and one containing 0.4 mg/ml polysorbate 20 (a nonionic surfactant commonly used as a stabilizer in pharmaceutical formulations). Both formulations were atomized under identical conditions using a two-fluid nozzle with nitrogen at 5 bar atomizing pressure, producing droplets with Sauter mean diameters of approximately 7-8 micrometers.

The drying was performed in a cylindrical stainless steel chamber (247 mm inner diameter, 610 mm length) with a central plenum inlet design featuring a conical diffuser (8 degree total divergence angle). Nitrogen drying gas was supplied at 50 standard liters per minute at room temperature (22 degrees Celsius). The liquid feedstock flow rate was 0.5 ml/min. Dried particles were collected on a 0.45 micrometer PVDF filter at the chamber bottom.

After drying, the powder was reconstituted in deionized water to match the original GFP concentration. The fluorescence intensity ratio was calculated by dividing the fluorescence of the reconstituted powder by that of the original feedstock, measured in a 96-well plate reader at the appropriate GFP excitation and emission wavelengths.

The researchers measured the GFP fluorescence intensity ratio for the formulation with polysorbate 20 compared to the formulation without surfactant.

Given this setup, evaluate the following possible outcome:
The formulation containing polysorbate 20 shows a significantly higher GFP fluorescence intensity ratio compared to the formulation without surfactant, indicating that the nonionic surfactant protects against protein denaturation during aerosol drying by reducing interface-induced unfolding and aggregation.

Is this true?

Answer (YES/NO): YES